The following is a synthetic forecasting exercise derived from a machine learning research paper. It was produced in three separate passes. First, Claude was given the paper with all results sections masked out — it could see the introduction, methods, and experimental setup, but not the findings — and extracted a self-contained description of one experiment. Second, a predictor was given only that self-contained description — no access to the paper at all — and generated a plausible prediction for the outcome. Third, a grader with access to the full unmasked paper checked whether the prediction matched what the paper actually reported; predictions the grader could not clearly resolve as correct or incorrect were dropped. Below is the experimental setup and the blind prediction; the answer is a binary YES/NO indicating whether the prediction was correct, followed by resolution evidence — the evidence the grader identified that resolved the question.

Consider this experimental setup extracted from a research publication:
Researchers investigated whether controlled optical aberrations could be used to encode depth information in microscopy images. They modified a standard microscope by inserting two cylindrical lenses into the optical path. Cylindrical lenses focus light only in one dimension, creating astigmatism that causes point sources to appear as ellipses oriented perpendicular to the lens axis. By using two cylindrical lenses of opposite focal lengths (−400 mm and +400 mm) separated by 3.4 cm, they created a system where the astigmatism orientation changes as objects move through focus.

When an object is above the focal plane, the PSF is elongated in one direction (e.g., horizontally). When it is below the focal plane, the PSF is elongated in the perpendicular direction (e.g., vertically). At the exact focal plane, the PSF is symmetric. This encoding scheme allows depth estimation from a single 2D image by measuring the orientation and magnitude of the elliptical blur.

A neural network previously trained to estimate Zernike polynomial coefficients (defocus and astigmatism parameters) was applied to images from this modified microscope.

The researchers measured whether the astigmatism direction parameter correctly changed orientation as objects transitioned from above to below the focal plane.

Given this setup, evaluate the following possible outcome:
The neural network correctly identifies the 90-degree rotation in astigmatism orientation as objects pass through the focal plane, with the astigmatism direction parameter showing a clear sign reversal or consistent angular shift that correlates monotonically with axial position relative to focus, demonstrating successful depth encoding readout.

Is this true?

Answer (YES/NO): YES